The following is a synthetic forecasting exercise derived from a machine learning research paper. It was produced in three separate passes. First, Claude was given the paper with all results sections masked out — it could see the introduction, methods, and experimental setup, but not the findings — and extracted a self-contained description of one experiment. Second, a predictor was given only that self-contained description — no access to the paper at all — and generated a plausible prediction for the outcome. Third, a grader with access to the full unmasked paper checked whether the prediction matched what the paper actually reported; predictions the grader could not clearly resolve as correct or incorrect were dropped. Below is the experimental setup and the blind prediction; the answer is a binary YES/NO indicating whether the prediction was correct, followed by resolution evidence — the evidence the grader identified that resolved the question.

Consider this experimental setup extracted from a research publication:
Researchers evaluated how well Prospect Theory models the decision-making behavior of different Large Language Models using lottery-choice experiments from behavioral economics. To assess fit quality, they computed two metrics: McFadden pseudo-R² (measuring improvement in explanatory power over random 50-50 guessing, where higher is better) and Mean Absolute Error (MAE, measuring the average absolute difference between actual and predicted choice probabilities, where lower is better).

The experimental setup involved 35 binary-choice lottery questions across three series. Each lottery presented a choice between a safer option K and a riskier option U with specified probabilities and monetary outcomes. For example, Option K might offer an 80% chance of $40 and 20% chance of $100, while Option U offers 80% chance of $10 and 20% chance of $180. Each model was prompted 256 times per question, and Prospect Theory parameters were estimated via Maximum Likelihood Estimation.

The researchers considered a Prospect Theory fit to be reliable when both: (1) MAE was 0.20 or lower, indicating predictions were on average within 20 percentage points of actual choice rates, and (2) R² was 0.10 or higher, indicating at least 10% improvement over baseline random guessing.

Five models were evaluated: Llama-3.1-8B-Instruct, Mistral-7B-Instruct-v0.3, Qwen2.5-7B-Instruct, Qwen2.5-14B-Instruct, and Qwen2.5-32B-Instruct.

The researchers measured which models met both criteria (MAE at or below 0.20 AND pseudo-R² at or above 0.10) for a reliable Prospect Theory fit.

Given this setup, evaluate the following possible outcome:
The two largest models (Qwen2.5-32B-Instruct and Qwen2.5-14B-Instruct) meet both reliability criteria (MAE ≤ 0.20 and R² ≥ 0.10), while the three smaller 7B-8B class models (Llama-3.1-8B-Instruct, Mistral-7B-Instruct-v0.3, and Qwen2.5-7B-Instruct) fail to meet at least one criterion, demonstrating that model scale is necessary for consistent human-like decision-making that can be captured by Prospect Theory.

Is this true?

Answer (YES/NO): NO